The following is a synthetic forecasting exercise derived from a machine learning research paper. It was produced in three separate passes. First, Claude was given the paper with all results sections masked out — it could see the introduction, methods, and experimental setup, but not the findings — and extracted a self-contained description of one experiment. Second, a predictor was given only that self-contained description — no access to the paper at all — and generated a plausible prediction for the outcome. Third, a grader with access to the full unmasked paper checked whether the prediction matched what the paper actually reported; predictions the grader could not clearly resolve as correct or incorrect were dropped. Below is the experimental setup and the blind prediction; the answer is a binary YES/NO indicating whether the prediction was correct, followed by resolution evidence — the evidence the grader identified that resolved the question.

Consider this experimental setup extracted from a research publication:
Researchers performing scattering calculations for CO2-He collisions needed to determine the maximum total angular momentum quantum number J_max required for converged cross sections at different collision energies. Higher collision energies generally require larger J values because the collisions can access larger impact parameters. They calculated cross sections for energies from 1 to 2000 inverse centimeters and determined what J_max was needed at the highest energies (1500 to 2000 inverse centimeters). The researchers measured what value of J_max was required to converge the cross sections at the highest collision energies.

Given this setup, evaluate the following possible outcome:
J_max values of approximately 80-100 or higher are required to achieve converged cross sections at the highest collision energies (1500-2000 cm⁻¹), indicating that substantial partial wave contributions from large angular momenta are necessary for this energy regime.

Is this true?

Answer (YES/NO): NO